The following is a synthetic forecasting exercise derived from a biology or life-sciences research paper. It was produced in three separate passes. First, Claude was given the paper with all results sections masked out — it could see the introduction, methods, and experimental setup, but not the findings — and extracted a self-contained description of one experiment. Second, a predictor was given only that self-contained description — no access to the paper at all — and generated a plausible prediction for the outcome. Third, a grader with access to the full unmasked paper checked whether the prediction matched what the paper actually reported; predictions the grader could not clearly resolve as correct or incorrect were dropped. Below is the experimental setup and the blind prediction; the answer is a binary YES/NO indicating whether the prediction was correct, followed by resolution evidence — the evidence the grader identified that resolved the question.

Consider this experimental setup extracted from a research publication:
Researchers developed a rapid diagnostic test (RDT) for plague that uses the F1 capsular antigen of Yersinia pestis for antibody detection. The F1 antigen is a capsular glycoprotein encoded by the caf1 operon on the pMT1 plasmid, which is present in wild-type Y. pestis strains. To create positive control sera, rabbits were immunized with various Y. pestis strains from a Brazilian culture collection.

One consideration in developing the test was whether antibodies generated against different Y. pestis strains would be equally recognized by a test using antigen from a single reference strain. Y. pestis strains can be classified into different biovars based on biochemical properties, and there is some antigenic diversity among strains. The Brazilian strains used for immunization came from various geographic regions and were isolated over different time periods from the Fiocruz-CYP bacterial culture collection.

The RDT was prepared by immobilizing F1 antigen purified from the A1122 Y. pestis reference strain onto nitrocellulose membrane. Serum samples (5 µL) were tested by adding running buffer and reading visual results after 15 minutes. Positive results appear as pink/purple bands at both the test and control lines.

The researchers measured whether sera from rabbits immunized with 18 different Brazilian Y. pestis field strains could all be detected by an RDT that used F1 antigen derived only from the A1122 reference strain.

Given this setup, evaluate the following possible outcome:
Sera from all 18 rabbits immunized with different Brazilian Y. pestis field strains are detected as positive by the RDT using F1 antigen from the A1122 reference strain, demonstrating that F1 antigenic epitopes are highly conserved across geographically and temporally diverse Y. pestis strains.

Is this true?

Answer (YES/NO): YES